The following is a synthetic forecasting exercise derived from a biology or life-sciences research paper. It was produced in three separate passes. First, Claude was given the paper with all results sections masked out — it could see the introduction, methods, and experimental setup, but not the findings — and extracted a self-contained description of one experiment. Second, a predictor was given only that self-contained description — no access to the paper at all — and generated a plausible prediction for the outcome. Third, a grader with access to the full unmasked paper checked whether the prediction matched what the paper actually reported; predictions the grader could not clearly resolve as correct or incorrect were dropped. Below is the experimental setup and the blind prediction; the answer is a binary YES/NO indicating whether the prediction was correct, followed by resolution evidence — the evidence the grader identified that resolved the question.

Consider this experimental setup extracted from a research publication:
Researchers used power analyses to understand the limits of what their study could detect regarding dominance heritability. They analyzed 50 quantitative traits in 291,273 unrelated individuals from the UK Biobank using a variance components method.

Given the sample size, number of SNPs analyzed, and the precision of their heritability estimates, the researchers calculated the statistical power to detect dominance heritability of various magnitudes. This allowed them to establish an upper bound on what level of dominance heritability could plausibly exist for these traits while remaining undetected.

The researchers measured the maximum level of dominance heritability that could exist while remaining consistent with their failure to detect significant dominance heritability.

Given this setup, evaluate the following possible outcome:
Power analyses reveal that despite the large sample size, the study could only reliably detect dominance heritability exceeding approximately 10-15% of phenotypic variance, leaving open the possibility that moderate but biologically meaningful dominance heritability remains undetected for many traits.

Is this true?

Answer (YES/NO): NO